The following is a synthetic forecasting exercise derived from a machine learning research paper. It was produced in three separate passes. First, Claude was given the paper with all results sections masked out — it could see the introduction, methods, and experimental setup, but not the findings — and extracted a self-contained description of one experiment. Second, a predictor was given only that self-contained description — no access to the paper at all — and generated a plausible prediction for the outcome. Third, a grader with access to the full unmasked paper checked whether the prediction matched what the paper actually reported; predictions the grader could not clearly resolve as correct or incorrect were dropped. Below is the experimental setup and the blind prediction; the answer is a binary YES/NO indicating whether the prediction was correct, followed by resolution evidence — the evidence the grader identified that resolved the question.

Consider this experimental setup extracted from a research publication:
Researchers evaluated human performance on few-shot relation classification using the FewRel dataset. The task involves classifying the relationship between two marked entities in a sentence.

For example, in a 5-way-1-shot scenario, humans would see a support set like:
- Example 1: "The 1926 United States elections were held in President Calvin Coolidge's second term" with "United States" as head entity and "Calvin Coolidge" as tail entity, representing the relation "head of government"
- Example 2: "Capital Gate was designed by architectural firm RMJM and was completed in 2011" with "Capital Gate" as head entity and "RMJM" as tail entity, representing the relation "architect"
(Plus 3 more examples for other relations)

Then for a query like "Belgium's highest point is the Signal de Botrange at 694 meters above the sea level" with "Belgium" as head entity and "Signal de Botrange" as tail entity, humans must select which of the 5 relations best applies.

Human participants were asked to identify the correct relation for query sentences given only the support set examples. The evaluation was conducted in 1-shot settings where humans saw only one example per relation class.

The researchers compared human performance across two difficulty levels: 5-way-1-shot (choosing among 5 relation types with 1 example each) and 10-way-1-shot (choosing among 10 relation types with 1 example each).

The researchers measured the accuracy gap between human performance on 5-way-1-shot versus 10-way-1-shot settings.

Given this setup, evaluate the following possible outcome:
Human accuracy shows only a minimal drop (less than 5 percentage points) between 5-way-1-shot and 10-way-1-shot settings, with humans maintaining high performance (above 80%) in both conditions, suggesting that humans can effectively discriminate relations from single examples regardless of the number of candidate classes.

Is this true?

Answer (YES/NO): NO